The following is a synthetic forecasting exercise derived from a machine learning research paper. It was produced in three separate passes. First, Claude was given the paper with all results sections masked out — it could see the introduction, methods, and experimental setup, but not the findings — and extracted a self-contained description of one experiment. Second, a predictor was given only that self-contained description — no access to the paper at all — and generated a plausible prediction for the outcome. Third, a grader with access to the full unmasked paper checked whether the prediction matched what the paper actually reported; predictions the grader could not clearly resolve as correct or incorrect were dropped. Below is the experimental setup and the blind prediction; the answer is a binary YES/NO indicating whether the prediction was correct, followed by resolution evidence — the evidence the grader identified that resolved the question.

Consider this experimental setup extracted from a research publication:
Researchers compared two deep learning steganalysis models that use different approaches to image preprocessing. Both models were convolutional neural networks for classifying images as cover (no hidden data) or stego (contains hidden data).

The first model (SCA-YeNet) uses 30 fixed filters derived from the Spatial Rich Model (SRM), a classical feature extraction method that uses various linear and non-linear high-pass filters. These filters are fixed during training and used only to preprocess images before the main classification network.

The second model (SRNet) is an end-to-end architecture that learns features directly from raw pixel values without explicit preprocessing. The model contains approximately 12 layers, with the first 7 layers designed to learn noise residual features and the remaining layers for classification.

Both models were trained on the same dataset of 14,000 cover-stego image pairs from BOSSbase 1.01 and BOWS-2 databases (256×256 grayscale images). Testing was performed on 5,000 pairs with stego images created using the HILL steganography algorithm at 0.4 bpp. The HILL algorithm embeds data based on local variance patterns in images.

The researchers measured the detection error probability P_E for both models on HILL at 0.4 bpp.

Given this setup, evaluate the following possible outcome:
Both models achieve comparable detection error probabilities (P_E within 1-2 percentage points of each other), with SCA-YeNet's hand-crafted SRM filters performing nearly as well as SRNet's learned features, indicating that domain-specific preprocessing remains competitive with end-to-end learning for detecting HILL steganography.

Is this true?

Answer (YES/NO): NO